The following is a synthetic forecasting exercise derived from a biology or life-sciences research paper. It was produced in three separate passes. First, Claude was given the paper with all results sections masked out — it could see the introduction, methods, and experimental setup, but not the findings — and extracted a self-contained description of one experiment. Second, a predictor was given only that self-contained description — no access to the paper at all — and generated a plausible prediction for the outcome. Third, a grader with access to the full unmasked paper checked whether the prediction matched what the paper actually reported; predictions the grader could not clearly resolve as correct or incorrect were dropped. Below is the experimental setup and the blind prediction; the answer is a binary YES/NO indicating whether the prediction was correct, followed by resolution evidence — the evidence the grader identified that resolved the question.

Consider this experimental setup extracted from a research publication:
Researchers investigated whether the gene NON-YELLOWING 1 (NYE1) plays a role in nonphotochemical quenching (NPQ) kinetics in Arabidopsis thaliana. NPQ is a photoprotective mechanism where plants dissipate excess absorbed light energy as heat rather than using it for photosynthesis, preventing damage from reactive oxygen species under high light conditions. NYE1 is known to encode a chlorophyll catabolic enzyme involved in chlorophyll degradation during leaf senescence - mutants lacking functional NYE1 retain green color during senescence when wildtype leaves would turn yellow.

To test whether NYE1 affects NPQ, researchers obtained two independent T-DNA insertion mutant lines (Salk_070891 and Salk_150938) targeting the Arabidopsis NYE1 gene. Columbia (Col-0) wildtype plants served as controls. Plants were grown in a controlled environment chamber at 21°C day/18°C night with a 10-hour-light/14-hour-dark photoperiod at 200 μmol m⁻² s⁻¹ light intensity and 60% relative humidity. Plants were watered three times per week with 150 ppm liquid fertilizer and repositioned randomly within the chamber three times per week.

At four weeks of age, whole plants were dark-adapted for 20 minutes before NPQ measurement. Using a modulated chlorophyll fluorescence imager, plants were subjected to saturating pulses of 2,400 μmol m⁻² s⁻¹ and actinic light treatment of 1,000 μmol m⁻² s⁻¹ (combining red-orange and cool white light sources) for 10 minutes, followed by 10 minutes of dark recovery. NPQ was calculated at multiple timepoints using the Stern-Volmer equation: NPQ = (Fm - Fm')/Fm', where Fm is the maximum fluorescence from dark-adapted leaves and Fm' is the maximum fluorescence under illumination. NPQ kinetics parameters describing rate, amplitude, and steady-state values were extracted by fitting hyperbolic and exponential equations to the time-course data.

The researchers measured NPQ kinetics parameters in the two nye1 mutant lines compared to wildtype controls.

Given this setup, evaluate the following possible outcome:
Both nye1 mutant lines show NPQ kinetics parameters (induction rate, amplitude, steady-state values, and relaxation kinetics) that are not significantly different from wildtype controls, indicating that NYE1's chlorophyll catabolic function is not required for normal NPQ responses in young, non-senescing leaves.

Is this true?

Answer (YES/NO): NO